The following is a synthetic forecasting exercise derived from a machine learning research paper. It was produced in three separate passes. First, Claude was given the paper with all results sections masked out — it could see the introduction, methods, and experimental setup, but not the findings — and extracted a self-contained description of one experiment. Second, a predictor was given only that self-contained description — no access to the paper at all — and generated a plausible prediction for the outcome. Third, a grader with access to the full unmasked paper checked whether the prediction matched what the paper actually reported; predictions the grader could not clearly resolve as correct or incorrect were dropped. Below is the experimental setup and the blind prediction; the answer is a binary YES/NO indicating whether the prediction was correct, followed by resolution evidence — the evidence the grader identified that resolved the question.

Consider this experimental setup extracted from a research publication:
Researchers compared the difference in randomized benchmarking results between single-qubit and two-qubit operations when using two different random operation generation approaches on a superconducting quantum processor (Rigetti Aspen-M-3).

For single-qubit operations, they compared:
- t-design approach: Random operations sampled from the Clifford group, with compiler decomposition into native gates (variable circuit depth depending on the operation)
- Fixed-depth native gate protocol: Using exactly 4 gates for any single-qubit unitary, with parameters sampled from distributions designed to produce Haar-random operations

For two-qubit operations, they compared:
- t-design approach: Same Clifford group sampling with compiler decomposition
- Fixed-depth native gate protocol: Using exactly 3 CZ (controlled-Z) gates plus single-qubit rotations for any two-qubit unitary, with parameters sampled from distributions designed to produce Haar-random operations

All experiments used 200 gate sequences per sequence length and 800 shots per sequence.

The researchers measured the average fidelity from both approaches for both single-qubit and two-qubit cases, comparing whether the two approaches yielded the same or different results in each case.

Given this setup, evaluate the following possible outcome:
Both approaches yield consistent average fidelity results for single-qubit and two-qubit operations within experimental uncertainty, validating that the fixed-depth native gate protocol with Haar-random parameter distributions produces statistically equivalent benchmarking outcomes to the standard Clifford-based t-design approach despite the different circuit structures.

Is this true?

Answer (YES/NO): NO